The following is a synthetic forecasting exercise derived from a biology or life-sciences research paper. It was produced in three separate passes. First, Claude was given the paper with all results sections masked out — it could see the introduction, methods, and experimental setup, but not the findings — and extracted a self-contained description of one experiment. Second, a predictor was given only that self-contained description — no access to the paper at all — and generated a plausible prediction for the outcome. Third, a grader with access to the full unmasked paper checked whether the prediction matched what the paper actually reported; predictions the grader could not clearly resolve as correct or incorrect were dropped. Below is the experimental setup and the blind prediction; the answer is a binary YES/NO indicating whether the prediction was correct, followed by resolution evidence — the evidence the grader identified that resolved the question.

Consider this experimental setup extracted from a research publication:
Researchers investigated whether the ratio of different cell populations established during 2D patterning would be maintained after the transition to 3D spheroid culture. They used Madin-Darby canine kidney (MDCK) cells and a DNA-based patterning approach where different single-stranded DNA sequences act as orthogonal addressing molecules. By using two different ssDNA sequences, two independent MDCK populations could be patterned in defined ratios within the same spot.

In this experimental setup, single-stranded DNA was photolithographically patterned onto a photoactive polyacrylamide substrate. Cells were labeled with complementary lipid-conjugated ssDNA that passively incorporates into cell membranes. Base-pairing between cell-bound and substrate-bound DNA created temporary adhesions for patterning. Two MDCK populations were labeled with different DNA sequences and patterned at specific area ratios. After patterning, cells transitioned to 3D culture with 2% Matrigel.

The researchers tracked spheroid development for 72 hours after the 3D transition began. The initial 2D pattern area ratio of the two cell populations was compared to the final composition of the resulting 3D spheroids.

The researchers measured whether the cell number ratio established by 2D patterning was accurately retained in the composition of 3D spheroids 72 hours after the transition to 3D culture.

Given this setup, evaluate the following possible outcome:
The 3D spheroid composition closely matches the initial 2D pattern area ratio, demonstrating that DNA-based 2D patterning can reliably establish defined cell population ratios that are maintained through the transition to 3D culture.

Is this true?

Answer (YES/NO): YES